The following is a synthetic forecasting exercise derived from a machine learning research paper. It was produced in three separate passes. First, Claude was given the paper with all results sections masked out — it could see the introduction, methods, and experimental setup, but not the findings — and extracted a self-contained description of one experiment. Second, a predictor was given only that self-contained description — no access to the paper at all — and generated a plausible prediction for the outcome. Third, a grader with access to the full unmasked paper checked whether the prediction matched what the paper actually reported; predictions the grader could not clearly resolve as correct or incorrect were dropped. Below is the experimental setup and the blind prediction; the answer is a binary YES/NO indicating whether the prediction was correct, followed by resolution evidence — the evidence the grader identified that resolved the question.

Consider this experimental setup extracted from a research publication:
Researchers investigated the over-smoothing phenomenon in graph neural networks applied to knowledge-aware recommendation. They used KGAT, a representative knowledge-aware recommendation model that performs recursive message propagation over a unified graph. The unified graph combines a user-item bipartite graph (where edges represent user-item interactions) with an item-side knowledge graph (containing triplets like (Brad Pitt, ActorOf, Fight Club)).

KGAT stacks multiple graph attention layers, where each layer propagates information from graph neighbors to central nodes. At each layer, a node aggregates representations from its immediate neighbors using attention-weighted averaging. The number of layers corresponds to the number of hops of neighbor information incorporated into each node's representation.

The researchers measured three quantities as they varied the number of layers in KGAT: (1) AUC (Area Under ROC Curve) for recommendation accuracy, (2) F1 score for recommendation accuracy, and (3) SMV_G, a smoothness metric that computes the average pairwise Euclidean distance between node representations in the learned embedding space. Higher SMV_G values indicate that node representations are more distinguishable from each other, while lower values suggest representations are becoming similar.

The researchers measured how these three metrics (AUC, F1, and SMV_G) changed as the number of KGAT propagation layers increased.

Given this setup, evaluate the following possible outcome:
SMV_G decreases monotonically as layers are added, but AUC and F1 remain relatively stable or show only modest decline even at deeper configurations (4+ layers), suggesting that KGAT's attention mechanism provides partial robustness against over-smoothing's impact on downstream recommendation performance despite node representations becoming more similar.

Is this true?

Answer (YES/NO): NO